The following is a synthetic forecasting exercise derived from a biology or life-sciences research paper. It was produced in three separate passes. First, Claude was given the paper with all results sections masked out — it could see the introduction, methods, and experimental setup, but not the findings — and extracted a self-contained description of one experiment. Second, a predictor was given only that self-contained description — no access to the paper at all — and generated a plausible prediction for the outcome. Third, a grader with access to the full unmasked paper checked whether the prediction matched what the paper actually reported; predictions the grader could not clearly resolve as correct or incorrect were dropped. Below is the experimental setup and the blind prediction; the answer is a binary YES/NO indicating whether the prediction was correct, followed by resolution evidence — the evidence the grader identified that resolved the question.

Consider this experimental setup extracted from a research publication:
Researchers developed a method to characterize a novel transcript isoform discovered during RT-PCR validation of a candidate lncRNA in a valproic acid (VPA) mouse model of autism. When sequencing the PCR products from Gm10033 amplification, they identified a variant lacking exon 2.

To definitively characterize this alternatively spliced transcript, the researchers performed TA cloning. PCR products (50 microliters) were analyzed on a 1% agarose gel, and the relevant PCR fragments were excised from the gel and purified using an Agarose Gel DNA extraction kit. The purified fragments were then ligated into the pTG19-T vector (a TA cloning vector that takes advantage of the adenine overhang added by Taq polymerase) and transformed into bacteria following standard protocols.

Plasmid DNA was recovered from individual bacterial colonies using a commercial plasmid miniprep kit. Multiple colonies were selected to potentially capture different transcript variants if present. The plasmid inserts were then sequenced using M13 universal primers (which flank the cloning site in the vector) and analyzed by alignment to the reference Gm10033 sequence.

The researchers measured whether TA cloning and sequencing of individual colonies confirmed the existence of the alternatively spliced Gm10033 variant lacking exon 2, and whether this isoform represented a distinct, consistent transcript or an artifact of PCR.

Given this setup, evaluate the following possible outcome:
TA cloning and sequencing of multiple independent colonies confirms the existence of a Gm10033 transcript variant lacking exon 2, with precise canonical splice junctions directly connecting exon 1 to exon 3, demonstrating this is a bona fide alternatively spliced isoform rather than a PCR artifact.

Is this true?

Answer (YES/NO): YES